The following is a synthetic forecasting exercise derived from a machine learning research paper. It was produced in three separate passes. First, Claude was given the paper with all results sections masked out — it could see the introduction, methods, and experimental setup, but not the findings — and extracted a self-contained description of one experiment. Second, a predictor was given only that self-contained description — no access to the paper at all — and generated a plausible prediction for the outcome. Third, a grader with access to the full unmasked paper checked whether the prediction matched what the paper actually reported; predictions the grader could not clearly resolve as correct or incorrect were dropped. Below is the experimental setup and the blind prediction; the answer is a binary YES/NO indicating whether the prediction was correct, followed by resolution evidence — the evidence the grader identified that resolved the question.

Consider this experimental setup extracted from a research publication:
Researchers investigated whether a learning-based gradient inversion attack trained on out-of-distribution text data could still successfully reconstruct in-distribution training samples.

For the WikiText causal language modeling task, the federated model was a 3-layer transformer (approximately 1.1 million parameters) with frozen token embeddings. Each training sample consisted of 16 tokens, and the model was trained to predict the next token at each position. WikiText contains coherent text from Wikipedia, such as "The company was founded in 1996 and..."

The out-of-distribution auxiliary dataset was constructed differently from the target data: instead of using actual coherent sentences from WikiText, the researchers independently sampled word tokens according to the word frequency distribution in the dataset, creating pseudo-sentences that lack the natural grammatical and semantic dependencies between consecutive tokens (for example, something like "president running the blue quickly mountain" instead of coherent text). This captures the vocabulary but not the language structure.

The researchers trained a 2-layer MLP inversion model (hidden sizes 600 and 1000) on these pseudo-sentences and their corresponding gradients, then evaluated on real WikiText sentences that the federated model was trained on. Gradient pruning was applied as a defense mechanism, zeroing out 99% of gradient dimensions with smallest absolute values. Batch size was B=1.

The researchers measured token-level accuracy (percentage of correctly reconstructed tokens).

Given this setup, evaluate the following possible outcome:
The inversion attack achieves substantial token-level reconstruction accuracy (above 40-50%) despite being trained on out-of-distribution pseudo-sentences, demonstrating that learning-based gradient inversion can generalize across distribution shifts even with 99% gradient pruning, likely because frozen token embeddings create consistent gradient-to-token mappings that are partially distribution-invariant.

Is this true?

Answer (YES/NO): YES